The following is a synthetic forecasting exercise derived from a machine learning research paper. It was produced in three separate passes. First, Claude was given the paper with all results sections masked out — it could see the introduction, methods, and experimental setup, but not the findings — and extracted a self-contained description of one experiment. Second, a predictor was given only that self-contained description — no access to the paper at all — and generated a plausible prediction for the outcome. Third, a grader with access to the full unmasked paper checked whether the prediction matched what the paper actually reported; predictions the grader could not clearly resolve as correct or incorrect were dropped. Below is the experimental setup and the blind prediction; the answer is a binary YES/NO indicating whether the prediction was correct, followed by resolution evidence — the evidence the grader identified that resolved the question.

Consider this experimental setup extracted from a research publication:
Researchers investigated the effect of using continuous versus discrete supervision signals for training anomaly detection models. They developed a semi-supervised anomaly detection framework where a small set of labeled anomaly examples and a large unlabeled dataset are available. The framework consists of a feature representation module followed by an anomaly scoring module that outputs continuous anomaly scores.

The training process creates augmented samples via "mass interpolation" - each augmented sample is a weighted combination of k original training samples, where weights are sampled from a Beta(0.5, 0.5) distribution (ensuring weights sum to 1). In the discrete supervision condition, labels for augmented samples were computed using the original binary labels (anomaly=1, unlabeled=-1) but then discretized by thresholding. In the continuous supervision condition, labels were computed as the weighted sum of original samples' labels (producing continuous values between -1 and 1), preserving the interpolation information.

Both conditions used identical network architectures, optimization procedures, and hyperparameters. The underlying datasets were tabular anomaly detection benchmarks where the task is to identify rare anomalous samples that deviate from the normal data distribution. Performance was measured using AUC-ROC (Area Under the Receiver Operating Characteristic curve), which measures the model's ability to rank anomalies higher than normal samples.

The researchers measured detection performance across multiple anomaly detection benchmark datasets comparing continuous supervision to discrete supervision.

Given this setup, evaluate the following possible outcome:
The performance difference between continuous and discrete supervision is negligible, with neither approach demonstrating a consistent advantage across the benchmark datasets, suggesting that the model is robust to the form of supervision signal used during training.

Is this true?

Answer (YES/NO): NO